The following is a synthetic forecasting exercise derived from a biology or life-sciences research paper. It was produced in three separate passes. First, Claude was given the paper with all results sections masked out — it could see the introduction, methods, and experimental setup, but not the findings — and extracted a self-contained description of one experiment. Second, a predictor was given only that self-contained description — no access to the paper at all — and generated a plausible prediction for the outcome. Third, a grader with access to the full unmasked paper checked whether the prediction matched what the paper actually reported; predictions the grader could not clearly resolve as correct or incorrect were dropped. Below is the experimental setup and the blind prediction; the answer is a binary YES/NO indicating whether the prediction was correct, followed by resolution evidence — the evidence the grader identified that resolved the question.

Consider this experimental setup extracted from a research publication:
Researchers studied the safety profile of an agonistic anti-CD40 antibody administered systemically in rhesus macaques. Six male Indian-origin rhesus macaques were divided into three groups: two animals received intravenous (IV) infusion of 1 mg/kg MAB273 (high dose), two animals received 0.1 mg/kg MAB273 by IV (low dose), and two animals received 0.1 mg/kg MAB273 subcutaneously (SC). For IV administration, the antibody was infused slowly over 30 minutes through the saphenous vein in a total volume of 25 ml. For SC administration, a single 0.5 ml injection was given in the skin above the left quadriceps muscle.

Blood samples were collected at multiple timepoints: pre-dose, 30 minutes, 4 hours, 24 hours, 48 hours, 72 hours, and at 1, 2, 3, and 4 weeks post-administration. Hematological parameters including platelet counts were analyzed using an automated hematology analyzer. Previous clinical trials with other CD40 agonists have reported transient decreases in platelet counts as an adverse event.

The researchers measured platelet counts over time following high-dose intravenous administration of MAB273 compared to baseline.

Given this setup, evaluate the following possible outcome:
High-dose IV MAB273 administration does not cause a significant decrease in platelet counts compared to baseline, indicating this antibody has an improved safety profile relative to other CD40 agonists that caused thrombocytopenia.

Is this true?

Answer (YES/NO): NO